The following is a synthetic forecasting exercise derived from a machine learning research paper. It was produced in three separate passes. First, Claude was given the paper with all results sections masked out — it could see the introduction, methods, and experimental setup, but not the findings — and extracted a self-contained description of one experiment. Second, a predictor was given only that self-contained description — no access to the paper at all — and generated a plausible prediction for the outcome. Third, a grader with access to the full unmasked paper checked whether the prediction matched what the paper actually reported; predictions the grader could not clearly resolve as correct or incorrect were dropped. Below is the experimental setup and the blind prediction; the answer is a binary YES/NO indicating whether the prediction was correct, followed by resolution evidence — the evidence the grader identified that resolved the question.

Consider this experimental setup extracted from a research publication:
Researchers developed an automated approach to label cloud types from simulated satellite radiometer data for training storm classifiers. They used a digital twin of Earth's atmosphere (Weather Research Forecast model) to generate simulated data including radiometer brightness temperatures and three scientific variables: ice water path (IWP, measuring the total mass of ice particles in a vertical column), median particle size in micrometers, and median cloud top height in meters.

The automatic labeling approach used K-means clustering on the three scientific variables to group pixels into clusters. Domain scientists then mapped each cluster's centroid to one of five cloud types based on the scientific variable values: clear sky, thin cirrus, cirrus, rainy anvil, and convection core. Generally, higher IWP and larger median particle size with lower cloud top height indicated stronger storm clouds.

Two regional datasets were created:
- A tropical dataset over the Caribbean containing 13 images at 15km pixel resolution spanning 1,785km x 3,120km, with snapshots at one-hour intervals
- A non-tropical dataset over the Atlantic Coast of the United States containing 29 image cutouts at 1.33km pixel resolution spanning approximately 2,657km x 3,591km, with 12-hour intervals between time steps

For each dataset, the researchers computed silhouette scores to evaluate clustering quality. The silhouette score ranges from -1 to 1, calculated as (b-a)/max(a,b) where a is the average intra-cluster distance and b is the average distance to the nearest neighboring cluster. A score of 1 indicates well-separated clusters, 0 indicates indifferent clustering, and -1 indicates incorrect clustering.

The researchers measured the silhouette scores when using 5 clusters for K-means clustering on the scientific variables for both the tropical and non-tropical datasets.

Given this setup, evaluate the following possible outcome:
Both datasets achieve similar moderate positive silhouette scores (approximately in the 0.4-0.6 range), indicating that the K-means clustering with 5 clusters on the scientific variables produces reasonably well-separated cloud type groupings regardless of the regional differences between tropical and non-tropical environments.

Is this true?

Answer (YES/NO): NO